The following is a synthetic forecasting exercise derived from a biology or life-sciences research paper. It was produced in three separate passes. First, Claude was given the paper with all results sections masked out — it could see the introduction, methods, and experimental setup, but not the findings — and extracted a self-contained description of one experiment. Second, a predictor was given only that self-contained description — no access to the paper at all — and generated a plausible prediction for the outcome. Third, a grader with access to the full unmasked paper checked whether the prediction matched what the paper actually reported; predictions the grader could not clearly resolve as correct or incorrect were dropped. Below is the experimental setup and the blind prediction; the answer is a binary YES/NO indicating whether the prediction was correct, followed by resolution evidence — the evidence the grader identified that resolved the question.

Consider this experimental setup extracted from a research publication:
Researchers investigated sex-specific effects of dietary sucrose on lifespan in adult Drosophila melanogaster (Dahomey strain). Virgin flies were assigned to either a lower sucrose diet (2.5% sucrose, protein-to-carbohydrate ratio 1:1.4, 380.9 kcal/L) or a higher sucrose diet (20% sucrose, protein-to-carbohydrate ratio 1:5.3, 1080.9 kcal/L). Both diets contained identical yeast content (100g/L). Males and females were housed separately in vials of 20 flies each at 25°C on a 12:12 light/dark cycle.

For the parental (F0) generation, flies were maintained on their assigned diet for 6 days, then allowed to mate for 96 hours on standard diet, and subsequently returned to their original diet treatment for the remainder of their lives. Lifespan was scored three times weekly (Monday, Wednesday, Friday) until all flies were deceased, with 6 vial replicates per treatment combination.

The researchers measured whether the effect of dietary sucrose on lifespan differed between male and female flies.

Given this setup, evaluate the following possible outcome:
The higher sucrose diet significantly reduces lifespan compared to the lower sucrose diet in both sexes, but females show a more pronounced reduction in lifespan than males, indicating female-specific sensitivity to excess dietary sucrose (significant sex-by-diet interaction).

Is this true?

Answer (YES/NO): NO